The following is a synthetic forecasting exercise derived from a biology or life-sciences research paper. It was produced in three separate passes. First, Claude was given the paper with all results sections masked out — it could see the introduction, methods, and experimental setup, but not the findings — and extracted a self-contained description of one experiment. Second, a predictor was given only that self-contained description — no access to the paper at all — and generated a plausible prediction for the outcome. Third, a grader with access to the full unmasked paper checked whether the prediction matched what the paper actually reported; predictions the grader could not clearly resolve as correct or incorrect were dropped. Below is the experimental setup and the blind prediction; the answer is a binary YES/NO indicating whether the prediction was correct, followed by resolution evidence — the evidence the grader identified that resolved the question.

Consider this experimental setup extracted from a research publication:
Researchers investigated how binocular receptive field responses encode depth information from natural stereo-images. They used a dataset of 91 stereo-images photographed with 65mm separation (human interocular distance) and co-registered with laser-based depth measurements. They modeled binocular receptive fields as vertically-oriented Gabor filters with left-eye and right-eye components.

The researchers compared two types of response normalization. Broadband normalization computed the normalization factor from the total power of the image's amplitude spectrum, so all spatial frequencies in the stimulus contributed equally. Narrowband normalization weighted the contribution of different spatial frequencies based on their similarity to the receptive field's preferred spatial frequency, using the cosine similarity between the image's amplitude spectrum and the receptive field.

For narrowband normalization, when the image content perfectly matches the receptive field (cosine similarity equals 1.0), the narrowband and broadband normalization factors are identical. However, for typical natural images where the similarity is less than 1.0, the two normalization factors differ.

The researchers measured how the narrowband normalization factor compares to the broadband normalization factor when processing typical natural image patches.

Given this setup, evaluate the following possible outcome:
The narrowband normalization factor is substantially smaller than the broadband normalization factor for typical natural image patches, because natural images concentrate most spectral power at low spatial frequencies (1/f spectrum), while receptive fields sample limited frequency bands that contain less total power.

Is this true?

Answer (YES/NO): NO